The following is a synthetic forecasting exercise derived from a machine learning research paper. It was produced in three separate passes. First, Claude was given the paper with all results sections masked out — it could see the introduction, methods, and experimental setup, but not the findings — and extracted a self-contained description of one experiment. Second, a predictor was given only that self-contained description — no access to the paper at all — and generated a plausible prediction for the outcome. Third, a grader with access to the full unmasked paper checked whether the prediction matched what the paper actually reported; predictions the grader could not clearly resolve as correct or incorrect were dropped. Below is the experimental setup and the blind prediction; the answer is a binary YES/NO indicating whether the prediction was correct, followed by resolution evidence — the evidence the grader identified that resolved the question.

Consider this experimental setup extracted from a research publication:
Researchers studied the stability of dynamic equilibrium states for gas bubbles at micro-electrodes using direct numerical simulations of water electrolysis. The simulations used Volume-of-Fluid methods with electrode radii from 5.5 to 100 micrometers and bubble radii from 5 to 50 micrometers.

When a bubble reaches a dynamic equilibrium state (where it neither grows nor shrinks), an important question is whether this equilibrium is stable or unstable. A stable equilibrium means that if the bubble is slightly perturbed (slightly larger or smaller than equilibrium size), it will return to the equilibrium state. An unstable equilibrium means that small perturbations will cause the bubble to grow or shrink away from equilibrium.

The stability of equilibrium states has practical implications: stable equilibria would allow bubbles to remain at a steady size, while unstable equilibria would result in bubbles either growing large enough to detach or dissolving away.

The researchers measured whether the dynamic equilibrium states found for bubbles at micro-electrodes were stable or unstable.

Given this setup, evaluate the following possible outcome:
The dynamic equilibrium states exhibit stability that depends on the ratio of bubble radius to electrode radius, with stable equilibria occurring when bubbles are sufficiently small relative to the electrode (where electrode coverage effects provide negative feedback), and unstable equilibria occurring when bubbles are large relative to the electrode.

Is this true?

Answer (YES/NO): NO